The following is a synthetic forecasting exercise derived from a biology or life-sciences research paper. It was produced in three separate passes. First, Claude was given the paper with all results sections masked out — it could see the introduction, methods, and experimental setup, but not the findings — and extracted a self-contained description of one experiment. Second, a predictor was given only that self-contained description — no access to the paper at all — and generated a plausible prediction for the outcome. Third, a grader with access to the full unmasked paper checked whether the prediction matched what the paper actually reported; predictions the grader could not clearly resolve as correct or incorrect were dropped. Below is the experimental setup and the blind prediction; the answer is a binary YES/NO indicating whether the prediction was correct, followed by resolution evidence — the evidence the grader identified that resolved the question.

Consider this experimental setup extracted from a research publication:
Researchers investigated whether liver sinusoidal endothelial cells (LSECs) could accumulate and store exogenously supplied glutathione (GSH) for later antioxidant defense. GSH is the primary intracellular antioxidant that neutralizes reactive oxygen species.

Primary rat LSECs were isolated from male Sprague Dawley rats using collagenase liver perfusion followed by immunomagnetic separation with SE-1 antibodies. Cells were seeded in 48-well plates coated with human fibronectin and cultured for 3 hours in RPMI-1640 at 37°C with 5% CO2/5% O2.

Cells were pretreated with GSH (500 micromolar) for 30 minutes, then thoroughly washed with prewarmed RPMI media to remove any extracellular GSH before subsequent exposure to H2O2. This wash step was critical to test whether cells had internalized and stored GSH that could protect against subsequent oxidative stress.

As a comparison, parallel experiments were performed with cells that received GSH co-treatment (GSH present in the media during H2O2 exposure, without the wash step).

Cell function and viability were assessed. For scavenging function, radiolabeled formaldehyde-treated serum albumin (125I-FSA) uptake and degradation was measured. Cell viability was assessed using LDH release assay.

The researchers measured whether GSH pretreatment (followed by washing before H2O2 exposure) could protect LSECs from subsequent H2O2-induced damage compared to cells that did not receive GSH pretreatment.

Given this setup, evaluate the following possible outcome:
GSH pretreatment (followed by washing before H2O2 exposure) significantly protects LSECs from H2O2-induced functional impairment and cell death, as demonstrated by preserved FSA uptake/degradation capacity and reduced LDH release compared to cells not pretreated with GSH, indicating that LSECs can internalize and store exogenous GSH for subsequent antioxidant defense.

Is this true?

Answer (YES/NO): NO